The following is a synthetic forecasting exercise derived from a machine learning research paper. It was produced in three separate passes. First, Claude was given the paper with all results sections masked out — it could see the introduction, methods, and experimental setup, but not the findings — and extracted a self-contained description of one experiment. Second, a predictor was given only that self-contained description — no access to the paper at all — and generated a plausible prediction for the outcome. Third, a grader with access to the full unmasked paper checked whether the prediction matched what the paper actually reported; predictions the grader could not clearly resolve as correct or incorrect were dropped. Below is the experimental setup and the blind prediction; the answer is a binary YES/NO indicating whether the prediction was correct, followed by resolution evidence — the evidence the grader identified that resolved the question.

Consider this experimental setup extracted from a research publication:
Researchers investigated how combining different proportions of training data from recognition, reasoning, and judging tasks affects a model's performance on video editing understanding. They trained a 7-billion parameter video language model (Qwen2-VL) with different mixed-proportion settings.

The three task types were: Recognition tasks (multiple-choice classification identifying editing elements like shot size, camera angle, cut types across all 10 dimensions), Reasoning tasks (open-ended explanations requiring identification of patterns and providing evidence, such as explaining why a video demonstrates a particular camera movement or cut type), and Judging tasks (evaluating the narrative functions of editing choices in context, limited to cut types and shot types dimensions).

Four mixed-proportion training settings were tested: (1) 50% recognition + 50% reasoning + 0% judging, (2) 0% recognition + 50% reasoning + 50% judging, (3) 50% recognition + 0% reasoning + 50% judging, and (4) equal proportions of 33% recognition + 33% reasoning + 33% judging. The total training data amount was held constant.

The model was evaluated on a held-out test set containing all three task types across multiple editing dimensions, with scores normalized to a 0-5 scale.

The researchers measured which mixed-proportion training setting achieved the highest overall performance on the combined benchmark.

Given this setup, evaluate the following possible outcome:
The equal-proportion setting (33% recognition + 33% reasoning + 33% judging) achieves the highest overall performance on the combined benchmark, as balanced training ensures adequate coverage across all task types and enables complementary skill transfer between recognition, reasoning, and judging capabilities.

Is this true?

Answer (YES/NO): NO